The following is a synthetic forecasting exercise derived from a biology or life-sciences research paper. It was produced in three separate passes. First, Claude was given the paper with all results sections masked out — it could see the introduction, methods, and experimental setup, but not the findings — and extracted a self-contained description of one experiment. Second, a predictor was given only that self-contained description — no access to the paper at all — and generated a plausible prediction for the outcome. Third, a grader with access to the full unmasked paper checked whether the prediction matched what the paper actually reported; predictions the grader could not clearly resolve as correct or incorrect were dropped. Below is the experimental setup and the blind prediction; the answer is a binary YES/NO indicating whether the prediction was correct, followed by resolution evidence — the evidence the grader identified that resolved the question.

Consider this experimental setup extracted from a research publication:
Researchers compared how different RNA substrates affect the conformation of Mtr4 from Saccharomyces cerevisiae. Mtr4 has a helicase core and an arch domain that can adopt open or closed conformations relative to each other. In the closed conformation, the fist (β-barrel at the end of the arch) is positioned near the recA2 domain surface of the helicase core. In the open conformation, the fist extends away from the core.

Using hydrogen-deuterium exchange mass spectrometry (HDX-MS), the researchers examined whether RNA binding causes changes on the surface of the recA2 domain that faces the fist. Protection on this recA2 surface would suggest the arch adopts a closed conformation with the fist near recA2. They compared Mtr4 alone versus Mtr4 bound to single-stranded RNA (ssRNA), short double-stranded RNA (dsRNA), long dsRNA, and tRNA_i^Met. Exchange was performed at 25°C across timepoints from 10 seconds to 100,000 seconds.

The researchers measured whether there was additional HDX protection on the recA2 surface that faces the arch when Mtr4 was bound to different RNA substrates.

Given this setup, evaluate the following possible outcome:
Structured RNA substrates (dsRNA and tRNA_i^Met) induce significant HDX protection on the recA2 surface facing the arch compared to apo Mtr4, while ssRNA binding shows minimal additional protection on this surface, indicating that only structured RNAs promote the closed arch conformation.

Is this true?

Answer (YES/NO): NO